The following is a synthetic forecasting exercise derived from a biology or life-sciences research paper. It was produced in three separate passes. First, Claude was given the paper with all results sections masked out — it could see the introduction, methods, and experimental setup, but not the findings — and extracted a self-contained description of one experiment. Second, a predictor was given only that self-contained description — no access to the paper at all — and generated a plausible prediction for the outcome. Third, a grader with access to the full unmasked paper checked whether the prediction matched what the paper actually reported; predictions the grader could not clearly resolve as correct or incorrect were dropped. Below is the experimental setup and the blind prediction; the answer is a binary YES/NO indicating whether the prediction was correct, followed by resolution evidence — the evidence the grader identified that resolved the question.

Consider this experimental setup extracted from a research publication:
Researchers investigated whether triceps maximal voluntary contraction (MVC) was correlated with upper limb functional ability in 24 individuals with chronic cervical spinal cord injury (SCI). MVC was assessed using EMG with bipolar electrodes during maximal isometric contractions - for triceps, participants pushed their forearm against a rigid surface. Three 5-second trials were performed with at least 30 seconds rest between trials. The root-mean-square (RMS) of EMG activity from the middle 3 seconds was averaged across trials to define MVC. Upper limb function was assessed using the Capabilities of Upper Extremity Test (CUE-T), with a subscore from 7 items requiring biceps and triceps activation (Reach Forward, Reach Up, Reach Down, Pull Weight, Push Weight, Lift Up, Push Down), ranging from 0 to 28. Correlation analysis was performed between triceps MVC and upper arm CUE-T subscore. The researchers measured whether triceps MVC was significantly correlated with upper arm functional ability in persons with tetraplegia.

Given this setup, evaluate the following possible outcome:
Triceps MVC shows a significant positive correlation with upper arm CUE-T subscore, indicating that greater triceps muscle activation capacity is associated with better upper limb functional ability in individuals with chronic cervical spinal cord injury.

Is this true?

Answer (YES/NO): YES